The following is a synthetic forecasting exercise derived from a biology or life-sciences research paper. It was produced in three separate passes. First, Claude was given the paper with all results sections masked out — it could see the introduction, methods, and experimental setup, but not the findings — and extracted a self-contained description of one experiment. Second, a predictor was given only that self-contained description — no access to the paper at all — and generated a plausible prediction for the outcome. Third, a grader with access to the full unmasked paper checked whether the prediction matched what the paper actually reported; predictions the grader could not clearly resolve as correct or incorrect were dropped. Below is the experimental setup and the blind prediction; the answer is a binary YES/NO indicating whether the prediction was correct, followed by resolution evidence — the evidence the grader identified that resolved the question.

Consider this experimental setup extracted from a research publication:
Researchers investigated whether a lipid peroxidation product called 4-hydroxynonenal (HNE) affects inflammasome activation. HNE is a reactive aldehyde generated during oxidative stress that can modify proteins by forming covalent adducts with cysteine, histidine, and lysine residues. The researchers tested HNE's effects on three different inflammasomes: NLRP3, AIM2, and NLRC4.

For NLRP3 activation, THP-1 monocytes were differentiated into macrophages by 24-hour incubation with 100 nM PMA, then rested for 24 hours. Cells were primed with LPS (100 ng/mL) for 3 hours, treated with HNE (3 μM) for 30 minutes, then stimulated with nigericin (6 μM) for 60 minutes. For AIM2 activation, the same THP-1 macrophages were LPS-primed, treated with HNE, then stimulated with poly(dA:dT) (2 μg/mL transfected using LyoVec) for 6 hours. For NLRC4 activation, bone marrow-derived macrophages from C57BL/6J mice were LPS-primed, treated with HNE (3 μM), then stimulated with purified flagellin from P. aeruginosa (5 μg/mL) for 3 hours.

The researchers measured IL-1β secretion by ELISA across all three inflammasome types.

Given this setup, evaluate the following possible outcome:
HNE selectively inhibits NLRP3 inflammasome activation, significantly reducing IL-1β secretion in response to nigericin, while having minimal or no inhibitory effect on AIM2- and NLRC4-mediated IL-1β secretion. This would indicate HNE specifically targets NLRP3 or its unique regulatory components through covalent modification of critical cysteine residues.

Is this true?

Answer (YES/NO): YES